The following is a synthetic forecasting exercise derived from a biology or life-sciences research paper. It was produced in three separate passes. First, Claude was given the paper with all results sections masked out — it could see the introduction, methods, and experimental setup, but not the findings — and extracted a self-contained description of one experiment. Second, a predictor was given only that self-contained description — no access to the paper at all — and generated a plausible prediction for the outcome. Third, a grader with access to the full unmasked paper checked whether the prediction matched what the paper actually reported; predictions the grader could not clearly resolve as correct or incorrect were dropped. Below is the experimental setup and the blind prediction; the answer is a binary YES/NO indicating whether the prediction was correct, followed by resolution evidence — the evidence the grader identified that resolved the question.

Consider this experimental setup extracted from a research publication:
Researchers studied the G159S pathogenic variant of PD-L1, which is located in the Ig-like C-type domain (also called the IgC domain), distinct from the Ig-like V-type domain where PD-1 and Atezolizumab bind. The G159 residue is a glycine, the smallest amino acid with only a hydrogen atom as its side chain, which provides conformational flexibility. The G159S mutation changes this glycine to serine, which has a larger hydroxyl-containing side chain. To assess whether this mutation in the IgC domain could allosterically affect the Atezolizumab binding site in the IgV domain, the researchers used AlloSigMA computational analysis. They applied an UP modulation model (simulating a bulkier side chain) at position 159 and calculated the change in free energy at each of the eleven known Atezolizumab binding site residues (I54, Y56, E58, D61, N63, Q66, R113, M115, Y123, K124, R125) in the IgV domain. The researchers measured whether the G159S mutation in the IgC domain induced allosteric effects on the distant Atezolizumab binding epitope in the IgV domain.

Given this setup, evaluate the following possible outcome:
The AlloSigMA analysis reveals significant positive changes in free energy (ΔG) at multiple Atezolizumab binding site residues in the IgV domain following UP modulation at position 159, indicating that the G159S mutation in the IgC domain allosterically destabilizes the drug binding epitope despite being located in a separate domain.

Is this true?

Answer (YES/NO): NO